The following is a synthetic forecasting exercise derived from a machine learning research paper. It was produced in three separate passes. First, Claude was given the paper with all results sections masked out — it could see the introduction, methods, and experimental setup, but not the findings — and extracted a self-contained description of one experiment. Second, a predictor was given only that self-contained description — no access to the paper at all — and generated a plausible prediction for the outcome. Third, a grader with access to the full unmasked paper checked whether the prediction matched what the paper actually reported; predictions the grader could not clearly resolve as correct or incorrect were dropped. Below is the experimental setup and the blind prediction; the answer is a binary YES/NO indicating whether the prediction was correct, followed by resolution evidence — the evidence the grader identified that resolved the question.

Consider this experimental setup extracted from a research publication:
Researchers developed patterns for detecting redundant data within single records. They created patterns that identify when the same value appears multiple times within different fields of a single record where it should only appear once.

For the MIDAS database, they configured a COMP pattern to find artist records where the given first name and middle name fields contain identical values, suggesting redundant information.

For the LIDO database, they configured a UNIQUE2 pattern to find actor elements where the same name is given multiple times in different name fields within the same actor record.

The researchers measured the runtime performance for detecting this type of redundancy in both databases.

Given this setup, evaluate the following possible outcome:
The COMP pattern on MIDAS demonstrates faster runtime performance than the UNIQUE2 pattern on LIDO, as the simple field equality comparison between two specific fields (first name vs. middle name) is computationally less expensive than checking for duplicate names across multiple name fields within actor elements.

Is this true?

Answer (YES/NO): YES